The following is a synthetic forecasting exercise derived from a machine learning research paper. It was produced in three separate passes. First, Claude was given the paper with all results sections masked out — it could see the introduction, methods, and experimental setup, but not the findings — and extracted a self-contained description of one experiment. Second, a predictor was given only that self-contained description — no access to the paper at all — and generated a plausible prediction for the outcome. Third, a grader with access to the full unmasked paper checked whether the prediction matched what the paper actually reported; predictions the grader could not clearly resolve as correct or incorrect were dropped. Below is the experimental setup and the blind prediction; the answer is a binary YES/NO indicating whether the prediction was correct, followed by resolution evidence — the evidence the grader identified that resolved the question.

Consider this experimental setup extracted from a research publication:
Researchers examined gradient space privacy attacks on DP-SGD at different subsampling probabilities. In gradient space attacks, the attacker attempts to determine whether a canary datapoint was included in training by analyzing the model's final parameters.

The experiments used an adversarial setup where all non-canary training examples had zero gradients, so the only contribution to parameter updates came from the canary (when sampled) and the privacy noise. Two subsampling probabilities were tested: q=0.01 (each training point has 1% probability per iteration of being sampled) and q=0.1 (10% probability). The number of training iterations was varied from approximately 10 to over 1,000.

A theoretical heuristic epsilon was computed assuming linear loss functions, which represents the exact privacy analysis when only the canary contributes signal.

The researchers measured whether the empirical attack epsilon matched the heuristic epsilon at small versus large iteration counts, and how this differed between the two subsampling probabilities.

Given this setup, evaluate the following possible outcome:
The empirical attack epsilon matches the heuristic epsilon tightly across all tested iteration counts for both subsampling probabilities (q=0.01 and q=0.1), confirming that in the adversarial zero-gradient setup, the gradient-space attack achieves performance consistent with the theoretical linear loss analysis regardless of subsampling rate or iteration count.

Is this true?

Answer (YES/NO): NO